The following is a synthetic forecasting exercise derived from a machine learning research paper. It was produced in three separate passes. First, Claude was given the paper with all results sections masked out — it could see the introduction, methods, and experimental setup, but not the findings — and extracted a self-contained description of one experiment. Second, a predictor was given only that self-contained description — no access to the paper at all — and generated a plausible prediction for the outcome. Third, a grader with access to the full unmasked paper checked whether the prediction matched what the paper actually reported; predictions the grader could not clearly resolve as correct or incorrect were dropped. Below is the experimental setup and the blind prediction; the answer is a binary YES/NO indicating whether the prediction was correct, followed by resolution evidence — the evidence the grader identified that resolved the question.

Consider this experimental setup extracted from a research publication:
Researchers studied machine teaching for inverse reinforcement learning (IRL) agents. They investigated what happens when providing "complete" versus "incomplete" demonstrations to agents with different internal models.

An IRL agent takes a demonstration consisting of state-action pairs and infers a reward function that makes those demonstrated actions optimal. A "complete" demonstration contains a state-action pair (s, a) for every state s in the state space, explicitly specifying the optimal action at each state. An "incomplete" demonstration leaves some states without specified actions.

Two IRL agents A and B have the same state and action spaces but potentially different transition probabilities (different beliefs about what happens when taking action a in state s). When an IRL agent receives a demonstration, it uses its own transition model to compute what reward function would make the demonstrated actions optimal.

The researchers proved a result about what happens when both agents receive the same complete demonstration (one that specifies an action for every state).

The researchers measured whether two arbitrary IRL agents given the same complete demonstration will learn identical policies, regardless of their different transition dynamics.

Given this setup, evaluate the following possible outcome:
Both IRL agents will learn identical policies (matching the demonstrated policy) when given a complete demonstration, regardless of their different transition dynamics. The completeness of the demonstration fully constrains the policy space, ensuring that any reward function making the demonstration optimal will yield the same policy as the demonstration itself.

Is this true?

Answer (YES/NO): YES